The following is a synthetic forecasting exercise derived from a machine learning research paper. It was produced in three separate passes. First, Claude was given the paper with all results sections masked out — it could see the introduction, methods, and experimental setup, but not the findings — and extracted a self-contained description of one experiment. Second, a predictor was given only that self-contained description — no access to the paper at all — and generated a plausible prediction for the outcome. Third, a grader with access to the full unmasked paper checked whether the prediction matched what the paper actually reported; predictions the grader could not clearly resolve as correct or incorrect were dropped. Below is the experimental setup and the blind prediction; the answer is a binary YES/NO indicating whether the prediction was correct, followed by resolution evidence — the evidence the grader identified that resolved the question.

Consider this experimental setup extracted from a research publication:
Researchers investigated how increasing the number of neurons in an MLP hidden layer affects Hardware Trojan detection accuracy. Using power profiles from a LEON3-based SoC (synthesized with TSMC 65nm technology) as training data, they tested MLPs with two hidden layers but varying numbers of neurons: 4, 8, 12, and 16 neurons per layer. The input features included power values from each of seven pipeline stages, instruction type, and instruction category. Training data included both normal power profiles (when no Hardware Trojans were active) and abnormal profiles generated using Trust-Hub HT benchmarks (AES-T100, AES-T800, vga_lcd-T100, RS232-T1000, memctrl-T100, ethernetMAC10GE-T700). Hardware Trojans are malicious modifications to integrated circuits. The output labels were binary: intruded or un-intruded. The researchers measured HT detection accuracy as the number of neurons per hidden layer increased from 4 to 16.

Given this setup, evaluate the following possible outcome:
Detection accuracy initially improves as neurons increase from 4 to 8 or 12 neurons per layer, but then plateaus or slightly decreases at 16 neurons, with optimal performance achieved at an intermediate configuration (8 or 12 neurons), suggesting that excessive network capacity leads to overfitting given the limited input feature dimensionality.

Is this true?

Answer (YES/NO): YES